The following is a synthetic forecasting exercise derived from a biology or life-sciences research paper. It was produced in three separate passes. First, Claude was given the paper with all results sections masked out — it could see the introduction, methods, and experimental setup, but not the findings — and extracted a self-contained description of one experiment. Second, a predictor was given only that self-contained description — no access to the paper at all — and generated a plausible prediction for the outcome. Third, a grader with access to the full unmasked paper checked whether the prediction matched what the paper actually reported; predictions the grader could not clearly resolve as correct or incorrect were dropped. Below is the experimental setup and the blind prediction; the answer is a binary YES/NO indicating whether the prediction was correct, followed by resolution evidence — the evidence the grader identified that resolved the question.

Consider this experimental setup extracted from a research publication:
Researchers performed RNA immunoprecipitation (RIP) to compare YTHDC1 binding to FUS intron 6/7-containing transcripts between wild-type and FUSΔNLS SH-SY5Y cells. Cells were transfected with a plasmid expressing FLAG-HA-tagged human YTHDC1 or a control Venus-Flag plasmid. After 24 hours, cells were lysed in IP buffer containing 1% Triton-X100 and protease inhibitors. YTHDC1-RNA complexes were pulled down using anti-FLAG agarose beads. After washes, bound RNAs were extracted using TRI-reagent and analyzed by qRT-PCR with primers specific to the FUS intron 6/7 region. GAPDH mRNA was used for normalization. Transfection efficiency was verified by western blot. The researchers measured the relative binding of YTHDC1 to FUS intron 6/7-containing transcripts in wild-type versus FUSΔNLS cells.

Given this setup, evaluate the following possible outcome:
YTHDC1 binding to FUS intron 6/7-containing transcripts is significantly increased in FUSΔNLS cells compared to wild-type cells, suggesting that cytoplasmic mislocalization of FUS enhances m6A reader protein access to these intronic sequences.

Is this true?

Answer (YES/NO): YES